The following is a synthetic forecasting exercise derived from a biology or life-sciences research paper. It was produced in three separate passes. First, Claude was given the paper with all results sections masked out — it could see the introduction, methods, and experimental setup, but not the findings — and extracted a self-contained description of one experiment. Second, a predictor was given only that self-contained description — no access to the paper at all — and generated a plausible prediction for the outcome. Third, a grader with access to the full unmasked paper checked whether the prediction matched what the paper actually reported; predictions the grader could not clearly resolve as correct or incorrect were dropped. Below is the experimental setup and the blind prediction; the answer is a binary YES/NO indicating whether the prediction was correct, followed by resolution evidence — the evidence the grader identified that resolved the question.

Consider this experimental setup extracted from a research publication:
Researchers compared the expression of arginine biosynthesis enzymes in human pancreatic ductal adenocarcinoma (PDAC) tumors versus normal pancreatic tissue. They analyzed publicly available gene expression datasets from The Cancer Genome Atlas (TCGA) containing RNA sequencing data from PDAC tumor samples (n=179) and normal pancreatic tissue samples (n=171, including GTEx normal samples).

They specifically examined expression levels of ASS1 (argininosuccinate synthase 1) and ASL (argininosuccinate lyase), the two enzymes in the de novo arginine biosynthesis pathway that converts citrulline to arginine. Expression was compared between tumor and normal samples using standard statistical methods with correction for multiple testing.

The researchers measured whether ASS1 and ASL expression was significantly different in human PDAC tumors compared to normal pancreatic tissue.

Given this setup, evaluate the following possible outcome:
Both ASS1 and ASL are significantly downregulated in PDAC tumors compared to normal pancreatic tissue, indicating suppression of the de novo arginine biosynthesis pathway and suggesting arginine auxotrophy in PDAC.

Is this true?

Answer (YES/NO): NO